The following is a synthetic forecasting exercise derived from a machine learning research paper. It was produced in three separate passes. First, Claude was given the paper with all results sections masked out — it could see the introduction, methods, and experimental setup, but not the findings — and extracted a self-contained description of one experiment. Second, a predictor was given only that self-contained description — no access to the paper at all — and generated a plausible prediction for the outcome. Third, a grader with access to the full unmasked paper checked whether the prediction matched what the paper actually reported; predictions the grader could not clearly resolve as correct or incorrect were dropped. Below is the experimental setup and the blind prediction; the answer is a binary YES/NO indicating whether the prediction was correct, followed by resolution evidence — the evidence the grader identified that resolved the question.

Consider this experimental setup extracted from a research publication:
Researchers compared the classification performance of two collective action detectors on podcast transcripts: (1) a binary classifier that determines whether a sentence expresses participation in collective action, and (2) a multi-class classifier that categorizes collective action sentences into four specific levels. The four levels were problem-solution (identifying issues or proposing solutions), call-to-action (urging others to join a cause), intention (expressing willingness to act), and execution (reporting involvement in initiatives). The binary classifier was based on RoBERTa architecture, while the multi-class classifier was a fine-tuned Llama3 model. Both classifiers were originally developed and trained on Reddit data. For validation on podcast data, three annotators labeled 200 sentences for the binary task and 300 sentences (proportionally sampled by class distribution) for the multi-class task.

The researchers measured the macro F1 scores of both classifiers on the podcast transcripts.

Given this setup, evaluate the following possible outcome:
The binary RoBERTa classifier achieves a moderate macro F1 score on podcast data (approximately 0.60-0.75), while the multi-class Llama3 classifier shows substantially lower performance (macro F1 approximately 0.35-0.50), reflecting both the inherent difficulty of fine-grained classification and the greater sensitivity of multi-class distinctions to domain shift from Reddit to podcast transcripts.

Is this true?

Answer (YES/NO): NO